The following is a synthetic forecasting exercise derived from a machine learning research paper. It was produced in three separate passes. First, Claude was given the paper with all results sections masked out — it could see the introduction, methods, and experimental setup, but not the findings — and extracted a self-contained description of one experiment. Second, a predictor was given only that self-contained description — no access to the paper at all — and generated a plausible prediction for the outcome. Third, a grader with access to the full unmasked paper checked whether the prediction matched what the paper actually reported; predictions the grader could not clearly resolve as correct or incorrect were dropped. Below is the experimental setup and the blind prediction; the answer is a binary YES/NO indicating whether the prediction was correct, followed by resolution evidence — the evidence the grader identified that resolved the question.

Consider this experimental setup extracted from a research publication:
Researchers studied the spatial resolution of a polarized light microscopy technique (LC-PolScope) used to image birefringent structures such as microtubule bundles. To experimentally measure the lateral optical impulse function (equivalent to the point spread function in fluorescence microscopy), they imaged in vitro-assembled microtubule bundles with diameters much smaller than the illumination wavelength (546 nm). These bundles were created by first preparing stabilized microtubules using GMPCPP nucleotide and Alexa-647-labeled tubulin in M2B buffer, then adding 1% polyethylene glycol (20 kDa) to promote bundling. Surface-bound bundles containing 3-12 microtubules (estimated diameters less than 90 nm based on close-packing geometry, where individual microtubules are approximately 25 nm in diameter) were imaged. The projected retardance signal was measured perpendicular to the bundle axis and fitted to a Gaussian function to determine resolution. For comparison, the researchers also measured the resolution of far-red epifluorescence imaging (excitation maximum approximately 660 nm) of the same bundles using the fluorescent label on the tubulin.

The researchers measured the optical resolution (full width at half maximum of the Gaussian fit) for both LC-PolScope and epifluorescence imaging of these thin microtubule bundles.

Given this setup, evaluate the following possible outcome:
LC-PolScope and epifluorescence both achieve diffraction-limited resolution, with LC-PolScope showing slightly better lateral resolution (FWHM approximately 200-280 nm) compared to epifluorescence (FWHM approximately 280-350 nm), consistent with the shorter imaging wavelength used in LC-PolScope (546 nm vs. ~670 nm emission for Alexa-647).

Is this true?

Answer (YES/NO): NO